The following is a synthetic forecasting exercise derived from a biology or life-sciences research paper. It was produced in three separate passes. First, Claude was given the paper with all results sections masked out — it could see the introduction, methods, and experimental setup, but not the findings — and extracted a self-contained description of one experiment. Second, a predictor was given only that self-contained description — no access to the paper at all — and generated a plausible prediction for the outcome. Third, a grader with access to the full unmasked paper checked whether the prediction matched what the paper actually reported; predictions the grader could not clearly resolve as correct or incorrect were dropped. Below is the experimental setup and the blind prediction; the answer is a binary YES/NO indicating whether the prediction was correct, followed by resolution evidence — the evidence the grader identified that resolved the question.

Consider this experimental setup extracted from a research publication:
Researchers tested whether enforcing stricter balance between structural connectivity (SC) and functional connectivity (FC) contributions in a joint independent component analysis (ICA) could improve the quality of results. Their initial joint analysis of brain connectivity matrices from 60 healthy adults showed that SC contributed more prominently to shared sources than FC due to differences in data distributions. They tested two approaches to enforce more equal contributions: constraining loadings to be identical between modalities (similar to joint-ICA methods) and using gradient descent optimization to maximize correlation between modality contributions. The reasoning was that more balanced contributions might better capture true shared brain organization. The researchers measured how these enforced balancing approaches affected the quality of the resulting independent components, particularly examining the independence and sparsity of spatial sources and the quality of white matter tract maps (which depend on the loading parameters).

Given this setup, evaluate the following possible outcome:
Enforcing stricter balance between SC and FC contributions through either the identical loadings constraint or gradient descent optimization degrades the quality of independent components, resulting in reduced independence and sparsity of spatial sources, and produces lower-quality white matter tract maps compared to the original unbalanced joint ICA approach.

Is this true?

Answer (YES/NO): YES